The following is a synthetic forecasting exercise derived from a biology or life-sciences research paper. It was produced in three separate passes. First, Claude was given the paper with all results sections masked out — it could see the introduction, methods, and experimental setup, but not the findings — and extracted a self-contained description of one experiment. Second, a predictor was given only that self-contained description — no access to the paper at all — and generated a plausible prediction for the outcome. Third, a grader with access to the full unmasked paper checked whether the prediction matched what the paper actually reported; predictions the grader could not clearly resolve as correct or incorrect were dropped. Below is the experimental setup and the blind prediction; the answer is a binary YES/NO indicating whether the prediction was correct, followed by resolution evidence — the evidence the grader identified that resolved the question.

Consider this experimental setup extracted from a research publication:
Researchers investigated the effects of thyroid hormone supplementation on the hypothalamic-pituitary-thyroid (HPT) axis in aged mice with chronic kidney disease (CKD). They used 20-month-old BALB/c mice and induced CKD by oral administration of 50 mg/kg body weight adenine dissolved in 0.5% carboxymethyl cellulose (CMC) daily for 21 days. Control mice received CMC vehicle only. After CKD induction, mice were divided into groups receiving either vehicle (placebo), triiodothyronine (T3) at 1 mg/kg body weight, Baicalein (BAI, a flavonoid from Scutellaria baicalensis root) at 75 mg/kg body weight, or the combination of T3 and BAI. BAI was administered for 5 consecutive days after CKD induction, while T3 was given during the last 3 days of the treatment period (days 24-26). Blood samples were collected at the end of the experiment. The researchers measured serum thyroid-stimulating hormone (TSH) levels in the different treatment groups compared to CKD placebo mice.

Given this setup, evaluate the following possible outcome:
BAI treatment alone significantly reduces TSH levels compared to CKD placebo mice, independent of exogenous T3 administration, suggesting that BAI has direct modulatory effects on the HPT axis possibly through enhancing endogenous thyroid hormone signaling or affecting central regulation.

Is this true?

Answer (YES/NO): NO